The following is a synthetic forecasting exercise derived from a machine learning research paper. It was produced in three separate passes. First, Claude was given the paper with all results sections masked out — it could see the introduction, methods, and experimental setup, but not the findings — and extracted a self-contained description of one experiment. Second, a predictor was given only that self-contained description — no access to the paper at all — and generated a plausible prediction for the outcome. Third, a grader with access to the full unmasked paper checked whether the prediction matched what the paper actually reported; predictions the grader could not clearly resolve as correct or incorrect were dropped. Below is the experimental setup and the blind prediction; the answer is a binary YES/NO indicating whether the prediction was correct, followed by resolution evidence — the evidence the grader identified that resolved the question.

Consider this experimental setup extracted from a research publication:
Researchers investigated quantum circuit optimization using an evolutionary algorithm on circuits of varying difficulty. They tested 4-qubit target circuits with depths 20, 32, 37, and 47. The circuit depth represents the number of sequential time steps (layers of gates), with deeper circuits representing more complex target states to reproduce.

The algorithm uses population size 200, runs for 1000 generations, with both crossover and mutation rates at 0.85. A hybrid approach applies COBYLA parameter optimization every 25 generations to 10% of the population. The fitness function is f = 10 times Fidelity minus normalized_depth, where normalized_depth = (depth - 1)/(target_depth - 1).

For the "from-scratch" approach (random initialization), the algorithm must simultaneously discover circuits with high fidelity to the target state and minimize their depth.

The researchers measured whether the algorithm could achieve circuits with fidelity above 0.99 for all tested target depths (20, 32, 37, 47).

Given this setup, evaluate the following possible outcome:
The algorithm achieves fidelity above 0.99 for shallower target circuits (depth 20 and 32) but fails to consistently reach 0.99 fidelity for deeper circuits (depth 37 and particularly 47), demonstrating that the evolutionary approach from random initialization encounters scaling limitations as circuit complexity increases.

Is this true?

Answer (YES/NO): NO